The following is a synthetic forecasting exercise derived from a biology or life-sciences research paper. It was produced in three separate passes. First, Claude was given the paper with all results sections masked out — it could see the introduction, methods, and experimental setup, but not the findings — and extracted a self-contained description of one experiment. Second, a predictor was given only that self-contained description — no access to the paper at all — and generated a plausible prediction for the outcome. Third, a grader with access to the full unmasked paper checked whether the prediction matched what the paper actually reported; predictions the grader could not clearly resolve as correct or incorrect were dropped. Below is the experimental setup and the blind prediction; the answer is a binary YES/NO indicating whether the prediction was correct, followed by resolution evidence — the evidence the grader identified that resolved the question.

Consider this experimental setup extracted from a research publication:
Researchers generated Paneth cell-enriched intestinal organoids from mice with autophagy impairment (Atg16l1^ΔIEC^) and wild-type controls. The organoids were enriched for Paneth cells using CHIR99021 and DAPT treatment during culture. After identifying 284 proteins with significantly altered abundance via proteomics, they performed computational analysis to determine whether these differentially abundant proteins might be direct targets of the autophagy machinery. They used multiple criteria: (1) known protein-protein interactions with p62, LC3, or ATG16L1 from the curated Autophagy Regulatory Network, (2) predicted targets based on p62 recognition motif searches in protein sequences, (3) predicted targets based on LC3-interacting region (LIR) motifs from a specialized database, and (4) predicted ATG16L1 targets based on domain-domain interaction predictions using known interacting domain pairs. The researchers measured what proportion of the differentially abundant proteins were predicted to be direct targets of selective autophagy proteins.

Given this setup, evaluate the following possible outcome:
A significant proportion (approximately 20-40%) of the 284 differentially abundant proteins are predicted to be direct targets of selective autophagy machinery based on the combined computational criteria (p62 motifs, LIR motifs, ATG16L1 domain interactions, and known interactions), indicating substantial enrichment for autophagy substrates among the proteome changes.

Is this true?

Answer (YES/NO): NO